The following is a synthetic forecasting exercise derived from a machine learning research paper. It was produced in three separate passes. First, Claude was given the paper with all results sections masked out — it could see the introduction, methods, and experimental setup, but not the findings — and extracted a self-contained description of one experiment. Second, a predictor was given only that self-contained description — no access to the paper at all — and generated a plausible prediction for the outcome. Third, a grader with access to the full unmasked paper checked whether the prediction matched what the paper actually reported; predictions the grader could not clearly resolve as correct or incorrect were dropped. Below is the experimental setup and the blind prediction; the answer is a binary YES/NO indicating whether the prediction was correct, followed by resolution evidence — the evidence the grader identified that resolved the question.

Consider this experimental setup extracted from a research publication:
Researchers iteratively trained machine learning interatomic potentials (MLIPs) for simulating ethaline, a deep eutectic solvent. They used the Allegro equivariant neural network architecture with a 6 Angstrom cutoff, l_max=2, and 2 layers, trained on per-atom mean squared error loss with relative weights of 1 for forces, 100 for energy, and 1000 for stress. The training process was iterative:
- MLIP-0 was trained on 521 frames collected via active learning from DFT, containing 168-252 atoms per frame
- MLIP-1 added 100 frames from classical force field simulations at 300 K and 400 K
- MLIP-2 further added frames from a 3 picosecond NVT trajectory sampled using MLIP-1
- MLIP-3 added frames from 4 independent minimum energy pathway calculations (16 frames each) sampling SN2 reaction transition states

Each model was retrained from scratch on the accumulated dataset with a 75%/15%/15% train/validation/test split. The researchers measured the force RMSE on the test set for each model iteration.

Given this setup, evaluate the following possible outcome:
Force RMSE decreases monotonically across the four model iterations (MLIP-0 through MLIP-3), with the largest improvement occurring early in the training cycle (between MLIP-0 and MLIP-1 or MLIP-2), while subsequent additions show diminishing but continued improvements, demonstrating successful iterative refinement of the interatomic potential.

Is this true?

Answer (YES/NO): NO